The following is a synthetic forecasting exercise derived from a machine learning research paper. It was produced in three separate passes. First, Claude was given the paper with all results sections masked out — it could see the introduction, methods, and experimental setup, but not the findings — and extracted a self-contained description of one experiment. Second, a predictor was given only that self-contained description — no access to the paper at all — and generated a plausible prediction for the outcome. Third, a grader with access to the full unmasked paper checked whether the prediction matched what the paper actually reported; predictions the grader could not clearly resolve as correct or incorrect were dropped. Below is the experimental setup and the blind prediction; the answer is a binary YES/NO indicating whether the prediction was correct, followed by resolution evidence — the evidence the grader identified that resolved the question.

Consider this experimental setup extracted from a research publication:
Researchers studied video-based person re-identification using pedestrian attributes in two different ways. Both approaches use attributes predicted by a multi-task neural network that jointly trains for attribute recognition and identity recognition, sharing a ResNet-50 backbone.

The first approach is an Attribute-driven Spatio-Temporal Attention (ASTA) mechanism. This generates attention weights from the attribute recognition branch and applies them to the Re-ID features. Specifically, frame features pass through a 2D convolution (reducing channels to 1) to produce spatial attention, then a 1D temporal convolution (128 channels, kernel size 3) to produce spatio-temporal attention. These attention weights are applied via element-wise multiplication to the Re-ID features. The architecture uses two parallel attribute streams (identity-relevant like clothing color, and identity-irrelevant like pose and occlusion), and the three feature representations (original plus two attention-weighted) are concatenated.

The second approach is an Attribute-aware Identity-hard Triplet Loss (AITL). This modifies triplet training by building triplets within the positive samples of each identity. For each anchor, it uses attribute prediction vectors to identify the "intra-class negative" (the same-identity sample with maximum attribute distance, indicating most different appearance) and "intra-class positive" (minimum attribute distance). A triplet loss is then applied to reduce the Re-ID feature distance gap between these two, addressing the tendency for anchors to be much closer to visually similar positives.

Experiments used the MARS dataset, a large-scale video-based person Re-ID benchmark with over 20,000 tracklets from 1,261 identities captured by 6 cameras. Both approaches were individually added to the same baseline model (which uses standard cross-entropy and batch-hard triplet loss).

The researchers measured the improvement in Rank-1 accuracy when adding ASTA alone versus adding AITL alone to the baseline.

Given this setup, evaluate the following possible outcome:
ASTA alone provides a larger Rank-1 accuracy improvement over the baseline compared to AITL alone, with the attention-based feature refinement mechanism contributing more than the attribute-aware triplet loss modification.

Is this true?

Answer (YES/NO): NO